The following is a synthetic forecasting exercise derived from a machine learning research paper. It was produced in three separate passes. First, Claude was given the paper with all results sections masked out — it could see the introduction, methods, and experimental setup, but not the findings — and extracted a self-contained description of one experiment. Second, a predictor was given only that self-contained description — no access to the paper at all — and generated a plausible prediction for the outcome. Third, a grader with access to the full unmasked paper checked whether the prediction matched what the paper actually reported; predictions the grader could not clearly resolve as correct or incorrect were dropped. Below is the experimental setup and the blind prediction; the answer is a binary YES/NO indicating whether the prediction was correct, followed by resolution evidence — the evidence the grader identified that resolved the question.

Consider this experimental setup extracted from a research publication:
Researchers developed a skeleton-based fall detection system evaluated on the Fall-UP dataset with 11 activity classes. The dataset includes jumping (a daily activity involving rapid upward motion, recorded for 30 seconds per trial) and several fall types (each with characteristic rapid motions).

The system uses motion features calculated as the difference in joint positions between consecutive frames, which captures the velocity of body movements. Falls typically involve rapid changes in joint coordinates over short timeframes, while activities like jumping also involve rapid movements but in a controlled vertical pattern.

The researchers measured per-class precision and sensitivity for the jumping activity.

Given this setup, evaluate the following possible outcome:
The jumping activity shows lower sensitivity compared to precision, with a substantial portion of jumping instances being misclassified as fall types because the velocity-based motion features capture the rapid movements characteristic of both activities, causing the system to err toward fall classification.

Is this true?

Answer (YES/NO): NO